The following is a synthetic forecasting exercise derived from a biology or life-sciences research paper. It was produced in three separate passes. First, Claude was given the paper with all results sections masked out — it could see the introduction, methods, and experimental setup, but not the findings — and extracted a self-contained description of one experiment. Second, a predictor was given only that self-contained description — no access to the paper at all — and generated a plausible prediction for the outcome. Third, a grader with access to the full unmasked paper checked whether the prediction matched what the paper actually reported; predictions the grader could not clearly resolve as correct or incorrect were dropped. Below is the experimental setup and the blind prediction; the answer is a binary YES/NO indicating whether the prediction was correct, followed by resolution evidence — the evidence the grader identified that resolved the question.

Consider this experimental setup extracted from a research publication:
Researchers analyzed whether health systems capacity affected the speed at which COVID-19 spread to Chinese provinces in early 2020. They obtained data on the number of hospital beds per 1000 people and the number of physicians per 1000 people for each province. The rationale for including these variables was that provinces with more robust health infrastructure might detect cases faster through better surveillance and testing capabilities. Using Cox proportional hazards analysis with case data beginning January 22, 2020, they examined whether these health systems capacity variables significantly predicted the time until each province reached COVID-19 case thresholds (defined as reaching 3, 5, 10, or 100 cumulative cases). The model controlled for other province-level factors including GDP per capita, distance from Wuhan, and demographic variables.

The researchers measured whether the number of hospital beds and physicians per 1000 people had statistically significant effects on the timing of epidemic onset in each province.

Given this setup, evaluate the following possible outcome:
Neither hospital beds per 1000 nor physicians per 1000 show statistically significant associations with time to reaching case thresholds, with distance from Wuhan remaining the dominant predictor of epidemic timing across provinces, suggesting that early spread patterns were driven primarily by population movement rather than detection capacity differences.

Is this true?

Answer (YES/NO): NO